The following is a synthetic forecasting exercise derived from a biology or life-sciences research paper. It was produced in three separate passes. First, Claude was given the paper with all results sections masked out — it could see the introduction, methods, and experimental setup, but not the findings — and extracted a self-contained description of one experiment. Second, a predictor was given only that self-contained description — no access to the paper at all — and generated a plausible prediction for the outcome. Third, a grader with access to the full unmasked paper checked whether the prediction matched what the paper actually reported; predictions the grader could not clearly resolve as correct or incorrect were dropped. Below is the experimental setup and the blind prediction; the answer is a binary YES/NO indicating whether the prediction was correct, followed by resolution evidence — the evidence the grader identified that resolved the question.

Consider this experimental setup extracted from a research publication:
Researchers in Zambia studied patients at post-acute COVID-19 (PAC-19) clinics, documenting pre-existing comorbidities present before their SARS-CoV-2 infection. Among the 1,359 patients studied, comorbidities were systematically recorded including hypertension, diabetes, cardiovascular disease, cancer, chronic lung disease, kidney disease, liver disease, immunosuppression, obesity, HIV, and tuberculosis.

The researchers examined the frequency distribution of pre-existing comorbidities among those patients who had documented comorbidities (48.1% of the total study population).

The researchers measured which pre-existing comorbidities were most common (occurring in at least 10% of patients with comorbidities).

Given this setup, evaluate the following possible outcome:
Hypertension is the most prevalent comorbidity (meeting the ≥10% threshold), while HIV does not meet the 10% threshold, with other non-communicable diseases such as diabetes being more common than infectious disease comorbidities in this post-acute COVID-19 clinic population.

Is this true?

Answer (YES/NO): NO